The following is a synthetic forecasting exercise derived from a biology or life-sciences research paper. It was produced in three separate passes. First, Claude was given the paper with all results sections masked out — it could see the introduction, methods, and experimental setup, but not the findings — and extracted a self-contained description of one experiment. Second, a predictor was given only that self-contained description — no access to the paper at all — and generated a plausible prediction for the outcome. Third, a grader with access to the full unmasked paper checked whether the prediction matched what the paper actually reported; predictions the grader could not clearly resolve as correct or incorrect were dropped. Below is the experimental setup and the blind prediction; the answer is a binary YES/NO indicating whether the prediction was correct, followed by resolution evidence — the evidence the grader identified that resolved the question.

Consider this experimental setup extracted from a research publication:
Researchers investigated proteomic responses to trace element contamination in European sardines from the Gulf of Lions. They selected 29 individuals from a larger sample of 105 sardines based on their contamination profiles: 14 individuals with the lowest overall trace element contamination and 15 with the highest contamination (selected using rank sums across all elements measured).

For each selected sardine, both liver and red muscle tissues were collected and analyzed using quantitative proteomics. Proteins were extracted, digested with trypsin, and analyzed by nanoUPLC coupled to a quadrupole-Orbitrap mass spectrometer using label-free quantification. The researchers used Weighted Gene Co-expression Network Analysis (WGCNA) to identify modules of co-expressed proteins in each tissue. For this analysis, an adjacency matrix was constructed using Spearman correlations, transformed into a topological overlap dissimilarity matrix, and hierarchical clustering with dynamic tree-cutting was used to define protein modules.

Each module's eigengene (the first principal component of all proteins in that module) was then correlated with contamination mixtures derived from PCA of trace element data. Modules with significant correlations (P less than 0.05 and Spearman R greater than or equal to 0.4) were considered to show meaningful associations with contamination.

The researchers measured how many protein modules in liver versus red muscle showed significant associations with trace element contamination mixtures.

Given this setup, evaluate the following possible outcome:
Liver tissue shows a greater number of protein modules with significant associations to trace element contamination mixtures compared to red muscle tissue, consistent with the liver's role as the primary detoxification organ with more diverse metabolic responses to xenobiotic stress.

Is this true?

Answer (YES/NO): YES